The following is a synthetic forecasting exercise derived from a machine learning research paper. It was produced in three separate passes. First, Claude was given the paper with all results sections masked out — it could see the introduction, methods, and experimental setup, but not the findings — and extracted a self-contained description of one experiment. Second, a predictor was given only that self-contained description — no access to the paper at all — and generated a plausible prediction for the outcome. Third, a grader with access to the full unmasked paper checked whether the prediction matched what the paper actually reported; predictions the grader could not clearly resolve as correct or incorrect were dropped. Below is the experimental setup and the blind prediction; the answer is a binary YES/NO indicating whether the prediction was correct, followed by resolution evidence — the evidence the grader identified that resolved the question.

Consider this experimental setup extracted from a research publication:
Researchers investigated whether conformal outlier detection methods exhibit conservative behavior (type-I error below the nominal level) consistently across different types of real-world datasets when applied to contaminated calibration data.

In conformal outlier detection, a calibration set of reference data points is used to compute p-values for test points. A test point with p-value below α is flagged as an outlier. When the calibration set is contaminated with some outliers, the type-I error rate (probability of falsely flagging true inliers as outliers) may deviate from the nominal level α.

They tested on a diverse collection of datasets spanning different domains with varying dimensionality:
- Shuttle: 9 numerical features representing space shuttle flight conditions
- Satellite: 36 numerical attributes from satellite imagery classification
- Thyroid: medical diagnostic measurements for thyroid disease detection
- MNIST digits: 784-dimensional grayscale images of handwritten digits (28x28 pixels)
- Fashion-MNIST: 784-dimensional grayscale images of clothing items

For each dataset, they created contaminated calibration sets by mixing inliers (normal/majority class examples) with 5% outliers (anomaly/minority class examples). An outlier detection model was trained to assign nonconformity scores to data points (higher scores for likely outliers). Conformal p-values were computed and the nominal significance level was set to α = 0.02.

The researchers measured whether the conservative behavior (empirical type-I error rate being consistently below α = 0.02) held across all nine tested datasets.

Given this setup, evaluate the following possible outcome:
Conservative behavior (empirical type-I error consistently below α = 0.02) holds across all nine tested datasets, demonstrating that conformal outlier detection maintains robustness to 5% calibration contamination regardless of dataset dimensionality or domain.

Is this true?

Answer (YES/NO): YES